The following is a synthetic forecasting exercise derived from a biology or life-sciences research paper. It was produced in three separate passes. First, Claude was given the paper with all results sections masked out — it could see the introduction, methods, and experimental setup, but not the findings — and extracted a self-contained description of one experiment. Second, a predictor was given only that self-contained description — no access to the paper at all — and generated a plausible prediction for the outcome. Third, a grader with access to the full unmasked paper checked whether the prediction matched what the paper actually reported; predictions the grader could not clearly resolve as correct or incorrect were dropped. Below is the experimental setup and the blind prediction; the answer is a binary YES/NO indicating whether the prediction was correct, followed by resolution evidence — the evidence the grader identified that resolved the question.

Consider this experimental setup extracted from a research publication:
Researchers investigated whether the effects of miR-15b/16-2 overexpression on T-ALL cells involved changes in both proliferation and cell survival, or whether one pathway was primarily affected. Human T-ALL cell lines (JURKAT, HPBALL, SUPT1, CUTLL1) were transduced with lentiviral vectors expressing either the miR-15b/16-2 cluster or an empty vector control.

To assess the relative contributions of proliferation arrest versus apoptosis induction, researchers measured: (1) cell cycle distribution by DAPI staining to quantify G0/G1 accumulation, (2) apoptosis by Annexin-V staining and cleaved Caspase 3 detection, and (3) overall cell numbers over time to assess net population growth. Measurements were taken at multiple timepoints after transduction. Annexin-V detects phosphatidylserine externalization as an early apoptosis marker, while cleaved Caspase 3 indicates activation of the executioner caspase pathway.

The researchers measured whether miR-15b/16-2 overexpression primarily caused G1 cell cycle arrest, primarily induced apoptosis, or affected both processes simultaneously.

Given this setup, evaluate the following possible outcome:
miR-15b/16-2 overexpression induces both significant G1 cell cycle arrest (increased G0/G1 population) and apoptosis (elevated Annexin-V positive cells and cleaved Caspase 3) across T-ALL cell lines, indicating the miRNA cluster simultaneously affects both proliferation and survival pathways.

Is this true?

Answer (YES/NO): YES